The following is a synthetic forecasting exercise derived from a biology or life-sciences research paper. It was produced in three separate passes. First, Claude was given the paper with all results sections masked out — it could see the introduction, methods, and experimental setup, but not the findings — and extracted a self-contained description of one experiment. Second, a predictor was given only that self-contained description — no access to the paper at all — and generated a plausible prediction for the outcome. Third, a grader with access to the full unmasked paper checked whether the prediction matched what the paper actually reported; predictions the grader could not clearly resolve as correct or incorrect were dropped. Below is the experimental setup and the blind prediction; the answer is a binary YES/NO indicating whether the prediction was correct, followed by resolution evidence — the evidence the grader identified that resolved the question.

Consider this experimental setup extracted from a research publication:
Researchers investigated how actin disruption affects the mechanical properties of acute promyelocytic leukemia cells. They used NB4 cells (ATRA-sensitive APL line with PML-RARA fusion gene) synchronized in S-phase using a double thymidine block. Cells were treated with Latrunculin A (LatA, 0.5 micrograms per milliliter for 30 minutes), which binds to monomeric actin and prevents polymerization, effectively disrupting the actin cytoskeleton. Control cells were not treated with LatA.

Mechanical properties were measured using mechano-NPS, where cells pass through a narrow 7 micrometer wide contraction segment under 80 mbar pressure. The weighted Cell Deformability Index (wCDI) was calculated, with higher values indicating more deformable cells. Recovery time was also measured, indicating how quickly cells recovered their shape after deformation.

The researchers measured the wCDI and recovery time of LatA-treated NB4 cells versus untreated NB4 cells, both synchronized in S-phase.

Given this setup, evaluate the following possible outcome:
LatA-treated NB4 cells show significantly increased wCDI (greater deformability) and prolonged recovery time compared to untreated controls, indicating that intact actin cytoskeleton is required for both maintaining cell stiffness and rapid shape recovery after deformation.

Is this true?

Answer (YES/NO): NO